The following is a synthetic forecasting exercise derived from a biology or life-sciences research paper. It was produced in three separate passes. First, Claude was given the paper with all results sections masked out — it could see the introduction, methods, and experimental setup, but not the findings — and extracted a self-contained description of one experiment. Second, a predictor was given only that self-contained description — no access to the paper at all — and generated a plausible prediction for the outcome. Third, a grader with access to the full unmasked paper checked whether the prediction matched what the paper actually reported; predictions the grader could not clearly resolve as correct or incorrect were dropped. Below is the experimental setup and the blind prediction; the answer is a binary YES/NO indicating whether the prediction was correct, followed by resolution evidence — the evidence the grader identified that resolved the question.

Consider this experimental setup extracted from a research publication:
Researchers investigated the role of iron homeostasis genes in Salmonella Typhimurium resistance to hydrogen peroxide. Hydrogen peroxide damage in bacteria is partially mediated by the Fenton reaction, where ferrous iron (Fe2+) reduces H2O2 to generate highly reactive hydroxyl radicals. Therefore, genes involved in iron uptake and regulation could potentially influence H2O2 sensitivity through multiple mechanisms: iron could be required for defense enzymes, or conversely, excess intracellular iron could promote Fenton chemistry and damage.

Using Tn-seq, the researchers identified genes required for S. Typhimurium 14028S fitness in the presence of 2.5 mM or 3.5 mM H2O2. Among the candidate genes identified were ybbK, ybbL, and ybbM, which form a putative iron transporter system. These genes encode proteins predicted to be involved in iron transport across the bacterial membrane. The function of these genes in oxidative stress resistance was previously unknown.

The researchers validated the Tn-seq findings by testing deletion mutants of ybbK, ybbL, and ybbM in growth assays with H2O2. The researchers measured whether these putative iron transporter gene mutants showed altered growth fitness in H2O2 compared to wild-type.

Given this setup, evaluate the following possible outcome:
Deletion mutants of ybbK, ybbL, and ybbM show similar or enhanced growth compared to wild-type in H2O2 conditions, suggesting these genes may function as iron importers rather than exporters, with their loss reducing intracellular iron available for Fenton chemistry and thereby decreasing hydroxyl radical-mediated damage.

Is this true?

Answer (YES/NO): NO